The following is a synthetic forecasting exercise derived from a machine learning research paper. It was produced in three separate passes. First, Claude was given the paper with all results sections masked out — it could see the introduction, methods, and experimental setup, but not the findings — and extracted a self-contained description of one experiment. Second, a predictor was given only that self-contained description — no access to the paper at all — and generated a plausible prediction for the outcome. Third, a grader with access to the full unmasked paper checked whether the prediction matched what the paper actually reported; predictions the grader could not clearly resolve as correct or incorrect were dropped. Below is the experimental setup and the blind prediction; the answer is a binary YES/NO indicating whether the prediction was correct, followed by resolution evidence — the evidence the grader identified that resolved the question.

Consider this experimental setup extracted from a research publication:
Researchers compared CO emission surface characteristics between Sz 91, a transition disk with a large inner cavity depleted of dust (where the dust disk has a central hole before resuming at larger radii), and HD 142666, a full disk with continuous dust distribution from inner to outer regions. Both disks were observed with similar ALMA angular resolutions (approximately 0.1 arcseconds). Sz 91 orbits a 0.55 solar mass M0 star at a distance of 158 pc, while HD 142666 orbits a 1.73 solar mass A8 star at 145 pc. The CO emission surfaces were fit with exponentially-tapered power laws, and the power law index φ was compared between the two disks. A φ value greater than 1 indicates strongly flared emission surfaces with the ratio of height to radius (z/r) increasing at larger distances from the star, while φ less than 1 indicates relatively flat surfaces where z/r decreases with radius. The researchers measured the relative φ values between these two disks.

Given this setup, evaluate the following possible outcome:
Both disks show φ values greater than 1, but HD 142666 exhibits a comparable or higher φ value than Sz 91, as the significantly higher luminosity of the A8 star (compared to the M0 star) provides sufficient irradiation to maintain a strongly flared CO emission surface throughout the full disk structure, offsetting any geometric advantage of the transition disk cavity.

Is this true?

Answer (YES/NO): NO